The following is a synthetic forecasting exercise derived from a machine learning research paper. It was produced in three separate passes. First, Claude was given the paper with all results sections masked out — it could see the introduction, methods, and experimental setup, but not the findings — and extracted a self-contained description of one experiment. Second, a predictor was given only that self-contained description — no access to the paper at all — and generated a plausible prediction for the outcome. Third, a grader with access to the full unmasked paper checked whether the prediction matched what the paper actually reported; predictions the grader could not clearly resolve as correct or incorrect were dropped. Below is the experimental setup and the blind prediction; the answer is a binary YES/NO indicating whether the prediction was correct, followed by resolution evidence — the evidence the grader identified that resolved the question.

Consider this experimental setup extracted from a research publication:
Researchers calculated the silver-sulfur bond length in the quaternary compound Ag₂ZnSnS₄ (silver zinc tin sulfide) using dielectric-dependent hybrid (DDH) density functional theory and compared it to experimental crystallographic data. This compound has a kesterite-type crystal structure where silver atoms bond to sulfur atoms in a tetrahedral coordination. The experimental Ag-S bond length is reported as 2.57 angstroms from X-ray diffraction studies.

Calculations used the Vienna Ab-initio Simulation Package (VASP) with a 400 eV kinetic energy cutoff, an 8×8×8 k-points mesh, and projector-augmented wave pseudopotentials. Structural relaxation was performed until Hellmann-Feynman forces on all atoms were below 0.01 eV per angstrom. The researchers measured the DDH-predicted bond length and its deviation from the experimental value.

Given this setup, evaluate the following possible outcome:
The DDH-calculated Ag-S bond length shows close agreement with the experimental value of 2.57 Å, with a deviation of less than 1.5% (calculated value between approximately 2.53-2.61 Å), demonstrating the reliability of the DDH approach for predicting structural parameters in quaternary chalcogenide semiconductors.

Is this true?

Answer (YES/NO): YES